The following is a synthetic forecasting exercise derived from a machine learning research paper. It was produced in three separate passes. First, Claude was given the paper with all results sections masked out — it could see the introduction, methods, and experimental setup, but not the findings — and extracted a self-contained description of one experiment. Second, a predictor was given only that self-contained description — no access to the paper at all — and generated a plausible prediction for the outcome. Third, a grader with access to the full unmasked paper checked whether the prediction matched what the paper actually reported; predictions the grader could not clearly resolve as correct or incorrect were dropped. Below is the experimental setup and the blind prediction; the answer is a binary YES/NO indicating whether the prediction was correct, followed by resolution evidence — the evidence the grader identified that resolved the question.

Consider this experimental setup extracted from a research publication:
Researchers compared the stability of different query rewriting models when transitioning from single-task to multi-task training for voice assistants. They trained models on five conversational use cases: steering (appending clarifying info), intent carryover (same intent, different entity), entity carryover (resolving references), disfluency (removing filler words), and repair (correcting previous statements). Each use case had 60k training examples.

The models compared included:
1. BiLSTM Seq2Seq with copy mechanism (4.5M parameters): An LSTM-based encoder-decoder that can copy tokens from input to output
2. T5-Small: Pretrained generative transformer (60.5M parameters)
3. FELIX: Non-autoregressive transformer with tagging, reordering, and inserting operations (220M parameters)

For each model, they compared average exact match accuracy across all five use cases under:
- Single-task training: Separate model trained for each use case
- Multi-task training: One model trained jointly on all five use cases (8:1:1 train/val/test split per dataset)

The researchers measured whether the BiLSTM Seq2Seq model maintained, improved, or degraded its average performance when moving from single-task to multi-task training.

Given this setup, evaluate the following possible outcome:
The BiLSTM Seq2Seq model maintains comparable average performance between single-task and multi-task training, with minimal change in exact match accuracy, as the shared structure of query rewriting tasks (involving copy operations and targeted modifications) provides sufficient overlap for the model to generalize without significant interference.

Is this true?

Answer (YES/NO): YES